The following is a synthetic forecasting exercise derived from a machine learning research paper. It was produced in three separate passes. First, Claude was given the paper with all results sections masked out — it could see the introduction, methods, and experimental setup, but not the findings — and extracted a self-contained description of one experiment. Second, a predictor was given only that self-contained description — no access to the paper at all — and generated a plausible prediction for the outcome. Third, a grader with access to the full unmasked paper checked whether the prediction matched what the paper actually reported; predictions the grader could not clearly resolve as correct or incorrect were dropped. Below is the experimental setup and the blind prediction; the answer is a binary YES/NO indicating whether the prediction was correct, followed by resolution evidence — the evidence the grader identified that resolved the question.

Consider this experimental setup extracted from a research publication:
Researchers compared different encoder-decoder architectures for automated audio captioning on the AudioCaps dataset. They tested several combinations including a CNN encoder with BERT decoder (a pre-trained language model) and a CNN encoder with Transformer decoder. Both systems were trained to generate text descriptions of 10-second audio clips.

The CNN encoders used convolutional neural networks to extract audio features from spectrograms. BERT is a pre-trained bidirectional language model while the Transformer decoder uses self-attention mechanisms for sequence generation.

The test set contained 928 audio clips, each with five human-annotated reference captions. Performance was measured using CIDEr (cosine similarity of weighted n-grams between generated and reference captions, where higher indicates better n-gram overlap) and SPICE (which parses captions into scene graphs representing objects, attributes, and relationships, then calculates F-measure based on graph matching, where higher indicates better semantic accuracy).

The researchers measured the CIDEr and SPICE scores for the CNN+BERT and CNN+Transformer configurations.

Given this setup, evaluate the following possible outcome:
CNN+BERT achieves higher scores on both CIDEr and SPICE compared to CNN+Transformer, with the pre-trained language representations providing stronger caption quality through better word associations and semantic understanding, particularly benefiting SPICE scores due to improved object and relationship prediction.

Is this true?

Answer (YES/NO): NO